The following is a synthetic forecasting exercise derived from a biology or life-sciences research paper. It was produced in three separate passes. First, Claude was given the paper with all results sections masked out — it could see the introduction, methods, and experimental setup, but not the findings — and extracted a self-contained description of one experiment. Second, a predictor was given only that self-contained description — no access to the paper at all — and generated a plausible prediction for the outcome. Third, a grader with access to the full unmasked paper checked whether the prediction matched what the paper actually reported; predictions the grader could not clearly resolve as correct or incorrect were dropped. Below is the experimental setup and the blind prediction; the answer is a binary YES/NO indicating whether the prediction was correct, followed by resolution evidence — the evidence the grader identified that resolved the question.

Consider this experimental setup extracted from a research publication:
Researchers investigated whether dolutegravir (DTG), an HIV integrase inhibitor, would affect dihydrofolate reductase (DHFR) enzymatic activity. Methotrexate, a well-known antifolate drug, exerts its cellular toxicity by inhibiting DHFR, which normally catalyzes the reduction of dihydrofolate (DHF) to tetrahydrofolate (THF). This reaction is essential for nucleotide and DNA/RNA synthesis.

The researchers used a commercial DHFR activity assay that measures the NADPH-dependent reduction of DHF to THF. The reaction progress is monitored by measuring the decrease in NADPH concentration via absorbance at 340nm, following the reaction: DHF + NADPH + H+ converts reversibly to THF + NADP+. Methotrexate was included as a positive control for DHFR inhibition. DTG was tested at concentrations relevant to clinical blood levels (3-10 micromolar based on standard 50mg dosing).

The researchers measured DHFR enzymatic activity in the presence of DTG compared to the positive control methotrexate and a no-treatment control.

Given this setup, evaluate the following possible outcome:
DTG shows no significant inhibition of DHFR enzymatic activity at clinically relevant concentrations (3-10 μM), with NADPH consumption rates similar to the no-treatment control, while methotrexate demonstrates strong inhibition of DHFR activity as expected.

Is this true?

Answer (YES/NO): YES